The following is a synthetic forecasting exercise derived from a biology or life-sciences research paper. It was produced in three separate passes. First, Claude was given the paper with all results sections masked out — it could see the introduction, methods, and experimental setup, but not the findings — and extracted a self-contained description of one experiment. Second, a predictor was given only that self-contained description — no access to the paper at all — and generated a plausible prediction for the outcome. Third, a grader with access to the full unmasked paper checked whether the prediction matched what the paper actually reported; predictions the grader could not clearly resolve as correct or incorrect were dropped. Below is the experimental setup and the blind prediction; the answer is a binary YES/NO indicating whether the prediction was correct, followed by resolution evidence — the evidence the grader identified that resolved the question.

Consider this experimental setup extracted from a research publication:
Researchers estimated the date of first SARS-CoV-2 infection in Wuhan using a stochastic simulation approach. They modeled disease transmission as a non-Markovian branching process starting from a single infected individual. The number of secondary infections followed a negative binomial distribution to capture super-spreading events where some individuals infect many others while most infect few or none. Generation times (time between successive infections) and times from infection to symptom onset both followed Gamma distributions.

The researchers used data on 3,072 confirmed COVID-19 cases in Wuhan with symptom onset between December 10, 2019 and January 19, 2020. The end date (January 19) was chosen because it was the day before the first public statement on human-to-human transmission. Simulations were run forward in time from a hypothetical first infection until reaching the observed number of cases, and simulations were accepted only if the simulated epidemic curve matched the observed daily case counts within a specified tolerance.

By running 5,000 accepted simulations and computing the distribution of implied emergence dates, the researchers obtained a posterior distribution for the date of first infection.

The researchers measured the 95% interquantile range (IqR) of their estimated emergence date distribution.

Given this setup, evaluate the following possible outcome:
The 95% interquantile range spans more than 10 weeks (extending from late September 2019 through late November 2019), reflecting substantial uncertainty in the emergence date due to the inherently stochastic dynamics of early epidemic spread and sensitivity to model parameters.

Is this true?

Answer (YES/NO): NO